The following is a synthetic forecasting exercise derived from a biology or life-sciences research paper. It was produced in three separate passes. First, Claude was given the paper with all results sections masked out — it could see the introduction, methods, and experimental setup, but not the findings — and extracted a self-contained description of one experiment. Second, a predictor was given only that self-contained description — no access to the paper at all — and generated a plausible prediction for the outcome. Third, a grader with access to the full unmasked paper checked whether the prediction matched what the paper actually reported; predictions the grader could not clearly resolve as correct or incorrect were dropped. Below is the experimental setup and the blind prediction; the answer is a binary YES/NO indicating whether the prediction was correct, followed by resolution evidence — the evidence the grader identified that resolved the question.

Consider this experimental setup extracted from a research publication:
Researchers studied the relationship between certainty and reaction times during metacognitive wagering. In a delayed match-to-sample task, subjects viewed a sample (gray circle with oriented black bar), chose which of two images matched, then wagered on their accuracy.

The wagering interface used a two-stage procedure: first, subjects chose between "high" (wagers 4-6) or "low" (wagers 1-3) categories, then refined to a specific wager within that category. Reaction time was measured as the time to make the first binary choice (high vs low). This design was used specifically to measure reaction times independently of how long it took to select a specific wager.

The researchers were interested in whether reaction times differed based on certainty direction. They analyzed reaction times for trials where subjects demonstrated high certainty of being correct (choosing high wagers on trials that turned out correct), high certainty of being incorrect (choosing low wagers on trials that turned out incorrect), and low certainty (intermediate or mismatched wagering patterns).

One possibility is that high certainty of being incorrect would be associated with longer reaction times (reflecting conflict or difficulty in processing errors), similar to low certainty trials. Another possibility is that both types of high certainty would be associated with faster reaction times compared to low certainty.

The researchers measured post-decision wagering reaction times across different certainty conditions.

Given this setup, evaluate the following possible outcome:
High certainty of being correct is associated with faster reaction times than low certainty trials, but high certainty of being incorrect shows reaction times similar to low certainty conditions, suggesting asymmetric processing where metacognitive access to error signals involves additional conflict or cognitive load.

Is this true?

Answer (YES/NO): NO